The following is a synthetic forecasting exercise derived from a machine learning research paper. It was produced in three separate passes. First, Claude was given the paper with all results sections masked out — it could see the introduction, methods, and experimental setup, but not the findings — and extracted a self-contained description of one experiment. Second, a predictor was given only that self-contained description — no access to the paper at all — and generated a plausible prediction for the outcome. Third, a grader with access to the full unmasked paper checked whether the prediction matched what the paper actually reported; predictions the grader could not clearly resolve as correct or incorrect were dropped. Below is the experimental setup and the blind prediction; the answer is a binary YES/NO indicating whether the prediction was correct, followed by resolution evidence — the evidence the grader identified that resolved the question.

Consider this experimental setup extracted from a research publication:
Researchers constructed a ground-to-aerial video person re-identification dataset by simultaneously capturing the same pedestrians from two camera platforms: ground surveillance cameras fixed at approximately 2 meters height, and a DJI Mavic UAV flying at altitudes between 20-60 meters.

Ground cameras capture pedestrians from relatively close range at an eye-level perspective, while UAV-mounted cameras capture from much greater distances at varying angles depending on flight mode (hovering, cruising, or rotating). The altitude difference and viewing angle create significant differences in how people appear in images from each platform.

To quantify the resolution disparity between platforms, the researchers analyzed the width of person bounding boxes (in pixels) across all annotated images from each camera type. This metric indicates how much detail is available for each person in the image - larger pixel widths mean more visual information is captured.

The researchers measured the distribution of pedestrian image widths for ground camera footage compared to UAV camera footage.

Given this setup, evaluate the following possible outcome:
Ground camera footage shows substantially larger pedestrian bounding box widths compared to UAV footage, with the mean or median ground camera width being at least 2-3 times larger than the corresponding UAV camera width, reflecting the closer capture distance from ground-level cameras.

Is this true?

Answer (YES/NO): YES